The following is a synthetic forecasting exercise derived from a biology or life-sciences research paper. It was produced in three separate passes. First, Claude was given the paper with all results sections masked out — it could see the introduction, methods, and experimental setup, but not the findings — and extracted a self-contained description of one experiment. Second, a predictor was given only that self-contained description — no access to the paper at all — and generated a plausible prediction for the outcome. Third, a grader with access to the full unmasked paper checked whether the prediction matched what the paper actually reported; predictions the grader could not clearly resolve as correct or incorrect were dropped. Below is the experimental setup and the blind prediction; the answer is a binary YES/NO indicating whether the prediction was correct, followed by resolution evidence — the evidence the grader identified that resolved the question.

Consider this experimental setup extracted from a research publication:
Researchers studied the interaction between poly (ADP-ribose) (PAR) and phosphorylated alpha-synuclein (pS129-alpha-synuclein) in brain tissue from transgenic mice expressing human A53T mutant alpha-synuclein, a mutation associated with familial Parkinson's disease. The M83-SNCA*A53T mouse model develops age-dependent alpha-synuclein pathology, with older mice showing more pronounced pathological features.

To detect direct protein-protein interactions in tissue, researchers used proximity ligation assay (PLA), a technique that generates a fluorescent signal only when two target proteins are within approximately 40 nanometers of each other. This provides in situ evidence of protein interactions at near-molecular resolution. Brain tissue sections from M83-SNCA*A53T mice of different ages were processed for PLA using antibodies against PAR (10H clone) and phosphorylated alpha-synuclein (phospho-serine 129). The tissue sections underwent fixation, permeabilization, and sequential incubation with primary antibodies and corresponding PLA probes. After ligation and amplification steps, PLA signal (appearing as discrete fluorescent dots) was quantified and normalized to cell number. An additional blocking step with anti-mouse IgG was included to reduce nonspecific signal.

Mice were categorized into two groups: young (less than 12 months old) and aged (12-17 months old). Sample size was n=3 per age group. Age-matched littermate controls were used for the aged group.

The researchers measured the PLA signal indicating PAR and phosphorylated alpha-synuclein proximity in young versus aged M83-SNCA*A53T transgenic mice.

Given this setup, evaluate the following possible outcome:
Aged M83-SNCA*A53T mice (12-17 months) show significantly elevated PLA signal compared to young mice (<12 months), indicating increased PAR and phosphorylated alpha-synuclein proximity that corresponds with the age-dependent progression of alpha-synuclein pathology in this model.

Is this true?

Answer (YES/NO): YES